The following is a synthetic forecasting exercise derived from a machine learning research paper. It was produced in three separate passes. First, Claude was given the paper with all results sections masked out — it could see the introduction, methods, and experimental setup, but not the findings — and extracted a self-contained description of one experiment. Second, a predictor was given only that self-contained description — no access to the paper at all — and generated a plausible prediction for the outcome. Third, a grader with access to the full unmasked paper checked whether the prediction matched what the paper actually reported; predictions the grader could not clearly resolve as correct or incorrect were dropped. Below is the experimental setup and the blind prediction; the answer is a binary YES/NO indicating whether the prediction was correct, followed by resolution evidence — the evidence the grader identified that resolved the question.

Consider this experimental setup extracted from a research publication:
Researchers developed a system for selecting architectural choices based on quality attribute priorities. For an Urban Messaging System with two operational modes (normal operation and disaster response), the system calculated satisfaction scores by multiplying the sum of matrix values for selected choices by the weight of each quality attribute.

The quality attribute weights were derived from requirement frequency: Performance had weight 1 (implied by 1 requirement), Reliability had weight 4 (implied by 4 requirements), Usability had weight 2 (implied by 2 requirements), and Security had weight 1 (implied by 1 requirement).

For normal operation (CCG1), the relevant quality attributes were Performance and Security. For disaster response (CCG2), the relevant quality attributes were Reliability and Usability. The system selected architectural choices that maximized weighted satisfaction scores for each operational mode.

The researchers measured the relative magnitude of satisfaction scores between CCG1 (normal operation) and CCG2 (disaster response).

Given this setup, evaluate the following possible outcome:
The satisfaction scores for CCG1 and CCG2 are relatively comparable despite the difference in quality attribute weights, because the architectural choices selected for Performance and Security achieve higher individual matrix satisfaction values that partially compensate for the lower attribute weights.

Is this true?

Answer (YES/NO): NO